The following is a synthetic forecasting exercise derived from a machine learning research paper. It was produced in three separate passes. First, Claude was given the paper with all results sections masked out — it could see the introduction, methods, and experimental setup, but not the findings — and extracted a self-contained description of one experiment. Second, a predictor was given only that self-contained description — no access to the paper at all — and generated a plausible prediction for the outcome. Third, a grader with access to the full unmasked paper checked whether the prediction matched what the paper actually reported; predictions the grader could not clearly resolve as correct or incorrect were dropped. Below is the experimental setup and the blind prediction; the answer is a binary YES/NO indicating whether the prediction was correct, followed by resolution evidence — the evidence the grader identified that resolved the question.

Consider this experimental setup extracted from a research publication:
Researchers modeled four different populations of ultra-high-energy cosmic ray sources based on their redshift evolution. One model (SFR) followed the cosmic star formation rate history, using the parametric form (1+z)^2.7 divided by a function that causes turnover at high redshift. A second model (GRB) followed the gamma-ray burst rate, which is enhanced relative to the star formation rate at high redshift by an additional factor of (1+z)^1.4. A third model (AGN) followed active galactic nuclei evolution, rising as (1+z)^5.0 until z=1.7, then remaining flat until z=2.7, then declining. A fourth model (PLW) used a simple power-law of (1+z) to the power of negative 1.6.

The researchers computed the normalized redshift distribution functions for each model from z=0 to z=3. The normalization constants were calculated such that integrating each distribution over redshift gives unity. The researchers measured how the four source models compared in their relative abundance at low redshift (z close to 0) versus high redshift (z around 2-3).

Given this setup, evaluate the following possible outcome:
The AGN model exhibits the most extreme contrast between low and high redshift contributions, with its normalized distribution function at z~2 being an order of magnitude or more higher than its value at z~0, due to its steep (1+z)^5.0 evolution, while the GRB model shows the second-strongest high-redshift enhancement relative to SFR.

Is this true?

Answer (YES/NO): YES